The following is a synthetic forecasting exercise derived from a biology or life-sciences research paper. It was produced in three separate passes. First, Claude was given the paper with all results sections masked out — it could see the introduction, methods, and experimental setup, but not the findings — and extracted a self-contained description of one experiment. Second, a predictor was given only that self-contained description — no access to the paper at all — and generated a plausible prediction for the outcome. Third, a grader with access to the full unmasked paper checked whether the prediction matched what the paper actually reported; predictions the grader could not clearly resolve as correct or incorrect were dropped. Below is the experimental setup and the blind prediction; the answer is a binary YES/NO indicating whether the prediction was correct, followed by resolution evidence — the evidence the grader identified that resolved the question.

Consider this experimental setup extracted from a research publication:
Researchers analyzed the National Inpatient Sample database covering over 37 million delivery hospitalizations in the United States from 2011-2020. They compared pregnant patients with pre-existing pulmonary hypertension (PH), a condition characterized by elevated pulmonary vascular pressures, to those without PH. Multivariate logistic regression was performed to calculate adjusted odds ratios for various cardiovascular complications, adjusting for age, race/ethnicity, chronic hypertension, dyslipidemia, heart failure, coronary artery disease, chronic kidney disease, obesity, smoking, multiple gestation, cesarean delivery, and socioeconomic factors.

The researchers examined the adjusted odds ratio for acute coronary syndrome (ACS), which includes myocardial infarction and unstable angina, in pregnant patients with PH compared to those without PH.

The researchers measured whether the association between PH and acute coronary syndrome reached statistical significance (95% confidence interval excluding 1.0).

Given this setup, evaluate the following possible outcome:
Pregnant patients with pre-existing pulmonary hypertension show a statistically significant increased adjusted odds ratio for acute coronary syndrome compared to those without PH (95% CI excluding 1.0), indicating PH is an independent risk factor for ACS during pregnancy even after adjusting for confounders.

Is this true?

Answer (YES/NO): YES